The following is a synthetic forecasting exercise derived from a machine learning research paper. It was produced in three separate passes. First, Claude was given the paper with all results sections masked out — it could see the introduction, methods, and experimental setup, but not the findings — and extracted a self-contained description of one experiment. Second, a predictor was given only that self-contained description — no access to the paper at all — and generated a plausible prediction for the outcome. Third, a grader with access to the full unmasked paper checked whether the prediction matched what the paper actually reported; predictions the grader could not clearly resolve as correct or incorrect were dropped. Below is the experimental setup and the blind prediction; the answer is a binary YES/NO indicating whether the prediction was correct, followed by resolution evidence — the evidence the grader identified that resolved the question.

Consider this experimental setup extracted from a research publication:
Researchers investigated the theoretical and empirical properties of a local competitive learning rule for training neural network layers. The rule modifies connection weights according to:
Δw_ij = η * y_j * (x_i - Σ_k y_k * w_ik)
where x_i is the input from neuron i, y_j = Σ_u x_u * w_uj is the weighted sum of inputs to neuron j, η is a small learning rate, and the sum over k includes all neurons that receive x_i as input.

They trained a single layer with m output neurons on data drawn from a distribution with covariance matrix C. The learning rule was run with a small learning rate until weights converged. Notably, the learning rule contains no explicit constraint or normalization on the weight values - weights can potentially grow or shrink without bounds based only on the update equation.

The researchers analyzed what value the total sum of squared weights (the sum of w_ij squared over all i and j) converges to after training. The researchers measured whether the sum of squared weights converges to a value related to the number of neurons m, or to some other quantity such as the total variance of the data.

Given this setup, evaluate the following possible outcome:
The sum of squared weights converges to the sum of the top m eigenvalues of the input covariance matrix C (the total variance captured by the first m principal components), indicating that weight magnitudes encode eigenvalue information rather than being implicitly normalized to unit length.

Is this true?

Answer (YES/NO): NO